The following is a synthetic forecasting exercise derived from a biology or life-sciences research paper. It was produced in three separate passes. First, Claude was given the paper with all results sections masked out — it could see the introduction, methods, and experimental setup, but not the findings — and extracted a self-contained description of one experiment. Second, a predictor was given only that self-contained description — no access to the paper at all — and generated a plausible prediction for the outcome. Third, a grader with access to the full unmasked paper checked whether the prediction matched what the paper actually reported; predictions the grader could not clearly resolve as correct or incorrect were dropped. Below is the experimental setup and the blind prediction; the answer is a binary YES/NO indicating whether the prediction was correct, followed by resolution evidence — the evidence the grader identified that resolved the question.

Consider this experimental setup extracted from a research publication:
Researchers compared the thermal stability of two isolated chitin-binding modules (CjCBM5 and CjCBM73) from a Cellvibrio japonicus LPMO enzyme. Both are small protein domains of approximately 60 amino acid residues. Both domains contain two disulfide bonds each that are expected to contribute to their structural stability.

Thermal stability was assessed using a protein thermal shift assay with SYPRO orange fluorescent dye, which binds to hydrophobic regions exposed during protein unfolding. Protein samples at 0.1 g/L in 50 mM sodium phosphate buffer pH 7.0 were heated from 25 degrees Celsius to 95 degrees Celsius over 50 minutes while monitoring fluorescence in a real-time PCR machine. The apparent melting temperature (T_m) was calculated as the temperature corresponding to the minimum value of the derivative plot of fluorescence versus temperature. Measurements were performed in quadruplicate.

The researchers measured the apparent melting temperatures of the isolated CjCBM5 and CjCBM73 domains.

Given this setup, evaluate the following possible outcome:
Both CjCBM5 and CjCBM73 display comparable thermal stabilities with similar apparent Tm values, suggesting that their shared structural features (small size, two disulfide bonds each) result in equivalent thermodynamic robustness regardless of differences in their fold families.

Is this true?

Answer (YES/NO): NO